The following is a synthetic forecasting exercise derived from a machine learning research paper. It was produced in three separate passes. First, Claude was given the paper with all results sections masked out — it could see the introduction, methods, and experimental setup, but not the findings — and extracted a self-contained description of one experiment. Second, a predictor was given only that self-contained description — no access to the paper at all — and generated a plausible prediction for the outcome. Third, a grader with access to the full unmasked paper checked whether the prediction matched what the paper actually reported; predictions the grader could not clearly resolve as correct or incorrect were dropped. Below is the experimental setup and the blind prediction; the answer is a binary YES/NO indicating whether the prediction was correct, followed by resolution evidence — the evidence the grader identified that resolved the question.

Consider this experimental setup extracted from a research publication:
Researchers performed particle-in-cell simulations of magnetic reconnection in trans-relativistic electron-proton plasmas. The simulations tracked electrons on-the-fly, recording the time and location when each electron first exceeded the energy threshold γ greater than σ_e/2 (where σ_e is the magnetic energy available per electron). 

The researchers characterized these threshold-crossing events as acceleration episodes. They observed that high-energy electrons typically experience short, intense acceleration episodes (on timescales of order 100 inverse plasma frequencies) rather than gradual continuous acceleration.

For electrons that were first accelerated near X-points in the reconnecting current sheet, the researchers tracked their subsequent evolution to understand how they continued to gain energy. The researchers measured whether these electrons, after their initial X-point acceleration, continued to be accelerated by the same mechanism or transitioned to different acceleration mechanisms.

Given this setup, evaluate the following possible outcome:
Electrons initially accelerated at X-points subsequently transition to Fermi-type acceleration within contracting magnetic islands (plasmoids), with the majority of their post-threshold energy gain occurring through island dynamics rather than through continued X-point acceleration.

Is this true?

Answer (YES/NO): NO